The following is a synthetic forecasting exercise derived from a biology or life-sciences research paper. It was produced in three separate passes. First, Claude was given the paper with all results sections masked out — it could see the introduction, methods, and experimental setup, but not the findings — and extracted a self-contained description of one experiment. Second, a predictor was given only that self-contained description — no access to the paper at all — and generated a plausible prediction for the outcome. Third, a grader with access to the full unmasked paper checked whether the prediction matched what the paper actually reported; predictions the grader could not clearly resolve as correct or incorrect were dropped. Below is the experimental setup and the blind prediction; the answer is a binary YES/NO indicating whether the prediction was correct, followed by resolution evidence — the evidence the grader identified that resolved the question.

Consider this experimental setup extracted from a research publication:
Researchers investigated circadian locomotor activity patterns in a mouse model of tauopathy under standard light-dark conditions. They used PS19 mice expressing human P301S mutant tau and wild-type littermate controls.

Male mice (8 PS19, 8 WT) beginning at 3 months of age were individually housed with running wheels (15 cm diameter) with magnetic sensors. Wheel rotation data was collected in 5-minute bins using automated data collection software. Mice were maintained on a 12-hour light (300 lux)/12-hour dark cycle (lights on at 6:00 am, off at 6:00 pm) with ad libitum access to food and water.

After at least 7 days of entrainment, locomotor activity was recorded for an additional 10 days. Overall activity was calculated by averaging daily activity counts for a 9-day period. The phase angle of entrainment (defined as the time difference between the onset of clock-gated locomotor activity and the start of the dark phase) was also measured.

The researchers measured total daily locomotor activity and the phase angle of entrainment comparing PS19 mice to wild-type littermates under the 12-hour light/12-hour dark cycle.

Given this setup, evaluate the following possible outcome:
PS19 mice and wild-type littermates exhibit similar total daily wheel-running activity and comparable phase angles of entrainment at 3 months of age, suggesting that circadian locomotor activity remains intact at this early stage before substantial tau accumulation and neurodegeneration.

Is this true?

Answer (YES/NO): YES